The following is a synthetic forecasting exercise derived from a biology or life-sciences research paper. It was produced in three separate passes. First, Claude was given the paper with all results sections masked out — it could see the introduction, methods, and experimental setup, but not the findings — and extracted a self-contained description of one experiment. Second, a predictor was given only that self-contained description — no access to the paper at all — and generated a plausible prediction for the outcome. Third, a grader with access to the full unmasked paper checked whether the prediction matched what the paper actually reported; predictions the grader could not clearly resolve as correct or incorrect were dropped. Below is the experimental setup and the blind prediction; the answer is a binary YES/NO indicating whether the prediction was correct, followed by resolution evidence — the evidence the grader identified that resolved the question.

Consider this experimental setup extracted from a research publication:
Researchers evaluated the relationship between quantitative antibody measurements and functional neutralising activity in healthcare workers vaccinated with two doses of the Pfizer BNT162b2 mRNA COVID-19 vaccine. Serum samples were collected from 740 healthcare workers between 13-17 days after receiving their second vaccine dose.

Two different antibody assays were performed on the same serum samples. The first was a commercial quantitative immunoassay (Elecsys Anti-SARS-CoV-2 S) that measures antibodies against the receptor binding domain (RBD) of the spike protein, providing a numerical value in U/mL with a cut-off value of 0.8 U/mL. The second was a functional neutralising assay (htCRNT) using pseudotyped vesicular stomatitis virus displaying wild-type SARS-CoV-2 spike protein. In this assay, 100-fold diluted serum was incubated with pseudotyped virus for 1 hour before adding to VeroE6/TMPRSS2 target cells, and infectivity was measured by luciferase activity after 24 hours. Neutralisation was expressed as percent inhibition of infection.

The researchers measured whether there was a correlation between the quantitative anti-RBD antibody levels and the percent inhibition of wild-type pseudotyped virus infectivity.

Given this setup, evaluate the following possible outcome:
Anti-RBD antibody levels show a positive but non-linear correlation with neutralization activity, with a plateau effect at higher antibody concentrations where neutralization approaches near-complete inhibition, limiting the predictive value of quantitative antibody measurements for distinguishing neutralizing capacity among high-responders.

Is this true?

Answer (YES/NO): YES